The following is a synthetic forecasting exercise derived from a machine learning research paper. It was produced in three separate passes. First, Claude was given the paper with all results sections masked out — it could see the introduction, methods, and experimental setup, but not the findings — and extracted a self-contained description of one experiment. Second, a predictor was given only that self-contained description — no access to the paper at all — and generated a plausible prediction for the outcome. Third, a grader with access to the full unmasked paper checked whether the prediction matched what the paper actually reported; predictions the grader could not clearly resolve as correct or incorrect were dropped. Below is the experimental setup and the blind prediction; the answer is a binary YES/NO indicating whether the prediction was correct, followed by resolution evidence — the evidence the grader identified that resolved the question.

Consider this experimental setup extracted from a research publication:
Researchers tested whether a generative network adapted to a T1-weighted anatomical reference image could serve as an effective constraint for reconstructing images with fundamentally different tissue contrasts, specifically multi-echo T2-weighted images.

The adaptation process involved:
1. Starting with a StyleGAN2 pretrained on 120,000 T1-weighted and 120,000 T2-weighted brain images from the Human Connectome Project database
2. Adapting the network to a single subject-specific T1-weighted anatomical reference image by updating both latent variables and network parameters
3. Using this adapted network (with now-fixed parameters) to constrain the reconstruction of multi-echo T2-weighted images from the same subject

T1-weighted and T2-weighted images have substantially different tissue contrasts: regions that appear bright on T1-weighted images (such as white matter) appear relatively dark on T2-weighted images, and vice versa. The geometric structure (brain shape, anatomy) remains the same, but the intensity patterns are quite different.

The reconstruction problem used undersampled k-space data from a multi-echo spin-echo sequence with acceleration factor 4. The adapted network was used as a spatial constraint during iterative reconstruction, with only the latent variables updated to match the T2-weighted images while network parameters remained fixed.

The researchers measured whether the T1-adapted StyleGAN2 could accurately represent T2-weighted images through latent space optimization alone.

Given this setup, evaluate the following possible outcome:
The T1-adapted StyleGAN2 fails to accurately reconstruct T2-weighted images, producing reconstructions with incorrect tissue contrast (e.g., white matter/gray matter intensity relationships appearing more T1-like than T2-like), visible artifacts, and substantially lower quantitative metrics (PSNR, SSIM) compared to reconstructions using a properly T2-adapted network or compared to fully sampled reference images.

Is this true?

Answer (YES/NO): NO